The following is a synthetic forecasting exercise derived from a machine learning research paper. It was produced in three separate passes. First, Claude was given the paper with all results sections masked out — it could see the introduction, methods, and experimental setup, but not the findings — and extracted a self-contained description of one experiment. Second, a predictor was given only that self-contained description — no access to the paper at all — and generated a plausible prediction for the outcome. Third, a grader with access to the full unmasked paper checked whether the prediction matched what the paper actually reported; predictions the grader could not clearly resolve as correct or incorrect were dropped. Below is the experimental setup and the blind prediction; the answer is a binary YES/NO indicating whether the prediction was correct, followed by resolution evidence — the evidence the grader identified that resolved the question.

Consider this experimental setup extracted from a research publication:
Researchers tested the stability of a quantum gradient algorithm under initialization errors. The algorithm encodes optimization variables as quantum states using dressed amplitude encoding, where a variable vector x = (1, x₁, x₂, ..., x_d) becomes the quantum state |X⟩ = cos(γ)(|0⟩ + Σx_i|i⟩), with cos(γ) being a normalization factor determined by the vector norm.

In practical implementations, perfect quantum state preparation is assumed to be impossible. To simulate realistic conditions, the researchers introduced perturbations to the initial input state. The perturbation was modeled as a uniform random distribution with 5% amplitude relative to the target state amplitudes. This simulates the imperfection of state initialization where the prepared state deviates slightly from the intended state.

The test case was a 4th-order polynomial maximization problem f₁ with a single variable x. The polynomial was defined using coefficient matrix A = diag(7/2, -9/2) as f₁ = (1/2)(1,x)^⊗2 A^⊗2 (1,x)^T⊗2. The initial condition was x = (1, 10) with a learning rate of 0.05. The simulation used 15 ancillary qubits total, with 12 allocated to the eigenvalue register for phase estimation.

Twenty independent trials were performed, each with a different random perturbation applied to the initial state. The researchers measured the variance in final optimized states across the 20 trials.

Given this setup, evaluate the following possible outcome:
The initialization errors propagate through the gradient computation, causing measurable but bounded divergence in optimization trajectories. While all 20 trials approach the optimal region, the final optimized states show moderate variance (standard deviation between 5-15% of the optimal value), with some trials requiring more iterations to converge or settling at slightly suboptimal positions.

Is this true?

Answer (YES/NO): NO